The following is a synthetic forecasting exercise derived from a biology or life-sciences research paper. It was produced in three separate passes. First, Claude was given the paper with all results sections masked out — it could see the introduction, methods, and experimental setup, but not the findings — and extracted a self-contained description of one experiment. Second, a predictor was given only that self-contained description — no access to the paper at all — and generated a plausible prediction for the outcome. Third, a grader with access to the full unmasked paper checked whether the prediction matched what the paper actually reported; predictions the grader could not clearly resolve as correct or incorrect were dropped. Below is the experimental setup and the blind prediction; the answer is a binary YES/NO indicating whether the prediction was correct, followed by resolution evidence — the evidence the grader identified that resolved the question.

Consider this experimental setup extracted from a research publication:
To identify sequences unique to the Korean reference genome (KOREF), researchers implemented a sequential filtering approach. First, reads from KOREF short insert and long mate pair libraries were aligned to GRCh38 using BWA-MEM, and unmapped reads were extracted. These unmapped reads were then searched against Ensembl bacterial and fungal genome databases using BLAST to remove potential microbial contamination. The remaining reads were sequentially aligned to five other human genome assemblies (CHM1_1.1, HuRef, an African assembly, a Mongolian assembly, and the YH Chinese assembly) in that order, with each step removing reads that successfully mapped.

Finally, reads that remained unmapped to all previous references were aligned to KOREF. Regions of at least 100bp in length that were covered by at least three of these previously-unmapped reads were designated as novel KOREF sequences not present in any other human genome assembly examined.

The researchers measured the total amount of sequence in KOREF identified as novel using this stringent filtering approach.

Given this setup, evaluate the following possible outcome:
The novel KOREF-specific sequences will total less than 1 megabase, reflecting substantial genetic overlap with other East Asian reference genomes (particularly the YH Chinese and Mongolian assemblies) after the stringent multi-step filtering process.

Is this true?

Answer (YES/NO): YES